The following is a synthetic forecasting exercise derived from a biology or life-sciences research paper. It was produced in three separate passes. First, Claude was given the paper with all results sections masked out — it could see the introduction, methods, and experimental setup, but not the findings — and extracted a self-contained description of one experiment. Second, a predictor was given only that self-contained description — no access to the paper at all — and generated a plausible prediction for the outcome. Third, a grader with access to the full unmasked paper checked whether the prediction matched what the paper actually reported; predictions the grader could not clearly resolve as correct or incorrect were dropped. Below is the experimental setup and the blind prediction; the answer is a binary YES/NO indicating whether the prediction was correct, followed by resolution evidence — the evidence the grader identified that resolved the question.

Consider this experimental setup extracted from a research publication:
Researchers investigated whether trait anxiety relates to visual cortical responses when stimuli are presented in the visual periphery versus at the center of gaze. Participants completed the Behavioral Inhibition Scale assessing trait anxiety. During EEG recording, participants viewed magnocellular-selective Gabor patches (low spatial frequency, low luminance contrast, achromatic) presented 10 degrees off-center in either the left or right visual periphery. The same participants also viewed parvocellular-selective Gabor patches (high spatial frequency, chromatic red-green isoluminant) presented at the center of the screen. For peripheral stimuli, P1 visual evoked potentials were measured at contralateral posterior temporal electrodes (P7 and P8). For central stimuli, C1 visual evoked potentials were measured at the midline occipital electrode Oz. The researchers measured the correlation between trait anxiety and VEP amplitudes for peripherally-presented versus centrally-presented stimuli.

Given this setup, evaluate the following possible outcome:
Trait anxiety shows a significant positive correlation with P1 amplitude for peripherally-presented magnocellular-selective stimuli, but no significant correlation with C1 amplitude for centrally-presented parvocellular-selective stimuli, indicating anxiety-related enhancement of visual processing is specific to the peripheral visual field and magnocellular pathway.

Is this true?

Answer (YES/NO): NO